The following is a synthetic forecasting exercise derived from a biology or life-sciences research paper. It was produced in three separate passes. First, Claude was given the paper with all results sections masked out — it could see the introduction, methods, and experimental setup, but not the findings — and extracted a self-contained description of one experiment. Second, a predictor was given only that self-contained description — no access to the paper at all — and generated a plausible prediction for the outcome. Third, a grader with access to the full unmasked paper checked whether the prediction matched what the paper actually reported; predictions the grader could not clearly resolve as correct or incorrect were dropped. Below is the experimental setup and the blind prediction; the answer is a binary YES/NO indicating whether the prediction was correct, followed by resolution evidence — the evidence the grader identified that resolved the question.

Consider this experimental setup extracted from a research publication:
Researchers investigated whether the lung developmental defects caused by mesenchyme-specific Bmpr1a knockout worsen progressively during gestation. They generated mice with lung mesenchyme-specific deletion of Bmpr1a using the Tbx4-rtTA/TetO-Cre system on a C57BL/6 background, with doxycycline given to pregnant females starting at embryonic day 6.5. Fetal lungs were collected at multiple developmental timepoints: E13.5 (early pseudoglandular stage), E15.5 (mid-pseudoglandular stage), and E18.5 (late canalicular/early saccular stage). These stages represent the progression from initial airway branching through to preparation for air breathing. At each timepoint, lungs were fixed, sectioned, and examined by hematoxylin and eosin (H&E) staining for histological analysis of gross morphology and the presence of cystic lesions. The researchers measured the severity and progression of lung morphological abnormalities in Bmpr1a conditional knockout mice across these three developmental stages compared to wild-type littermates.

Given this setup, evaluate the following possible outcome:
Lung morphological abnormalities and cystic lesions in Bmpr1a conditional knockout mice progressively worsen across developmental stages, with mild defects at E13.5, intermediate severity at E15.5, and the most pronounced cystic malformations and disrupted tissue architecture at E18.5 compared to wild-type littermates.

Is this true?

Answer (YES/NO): NO